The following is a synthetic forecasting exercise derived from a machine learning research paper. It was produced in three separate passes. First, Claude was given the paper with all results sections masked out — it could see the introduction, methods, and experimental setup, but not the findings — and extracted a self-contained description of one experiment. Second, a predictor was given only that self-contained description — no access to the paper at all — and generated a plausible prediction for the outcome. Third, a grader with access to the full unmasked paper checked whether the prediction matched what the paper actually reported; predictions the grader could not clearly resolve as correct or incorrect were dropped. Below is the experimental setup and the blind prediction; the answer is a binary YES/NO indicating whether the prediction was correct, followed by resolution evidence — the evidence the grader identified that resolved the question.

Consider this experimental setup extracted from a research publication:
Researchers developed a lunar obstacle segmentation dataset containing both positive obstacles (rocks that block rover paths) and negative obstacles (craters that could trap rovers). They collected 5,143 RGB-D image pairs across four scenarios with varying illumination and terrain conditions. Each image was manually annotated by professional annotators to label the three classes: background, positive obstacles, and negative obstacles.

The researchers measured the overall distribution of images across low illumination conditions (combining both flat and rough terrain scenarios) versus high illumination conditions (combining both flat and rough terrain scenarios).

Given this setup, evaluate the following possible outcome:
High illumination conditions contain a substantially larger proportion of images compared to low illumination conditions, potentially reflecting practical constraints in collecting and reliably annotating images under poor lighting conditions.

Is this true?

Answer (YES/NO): NO